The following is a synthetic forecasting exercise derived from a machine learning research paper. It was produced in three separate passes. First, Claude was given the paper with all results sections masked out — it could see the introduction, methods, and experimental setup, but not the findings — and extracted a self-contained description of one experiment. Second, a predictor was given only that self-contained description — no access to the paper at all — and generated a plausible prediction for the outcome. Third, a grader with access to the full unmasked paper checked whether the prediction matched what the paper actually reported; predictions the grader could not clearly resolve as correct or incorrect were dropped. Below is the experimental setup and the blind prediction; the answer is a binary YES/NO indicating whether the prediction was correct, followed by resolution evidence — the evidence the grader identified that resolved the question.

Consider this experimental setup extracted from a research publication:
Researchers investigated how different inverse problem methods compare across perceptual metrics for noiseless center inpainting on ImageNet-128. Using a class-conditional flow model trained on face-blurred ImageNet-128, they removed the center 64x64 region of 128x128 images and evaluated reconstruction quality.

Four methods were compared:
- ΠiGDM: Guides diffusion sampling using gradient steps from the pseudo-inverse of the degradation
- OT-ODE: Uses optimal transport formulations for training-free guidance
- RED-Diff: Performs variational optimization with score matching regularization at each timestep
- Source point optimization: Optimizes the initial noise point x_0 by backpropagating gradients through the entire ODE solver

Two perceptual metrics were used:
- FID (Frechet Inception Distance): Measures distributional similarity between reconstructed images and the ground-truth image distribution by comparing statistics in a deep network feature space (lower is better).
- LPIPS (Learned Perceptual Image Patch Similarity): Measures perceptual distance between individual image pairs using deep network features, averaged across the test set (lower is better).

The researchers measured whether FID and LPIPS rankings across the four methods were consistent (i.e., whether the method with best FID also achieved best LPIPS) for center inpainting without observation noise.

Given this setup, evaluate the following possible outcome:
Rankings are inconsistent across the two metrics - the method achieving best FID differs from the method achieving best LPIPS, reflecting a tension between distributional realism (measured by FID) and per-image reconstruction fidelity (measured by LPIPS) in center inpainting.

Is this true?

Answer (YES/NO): YES